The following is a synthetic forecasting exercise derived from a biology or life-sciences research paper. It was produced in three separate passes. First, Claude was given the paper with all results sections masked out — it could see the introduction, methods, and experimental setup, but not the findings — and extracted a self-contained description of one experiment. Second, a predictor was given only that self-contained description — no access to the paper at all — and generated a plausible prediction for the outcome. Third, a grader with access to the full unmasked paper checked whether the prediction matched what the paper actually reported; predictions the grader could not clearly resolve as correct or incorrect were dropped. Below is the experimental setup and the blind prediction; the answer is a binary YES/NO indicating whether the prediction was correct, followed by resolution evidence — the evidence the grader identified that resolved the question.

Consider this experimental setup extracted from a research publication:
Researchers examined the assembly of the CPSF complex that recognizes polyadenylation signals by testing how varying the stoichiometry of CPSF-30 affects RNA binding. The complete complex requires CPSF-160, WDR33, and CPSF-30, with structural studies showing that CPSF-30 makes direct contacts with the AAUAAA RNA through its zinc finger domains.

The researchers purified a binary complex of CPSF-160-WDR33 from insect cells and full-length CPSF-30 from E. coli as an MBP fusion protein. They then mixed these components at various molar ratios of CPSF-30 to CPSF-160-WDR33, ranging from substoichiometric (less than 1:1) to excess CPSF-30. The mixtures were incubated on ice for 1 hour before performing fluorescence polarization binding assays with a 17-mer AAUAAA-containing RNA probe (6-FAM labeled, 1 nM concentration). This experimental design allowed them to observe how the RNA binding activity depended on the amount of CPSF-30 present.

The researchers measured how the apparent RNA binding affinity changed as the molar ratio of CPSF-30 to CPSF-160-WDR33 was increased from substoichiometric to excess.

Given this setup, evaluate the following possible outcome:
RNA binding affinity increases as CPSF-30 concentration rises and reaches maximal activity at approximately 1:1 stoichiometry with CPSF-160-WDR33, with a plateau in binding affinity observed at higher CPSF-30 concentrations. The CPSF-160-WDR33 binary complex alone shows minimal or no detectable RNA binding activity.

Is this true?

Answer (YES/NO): NO